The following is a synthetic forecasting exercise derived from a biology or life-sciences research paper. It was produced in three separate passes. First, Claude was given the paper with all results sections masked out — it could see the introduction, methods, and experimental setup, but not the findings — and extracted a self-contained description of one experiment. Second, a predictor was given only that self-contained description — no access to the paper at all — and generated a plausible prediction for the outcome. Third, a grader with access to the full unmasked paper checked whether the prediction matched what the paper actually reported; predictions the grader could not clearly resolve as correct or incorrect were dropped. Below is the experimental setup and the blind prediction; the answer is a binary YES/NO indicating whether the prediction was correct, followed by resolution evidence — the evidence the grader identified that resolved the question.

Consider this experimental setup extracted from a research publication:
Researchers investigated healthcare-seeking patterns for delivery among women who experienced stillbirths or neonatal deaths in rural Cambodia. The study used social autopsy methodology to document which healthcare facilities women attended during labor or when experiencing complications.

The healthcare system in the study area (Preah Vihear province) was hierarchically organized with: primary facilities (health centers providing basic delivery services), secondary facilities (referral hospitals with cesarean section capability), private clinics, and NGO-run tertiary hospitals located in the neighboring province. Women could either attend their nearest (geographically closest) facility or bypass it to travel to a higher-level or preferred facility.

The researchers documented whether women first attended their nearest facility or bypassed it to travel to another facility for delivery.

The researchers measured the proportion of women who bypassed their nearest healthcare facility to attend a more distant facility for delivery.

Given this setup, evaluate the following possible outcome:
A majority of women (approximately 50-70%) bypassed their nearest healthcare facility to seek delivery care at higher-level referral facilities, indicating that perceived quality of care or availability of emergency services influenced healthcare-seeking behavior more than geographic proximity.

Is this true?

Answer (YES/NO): NO